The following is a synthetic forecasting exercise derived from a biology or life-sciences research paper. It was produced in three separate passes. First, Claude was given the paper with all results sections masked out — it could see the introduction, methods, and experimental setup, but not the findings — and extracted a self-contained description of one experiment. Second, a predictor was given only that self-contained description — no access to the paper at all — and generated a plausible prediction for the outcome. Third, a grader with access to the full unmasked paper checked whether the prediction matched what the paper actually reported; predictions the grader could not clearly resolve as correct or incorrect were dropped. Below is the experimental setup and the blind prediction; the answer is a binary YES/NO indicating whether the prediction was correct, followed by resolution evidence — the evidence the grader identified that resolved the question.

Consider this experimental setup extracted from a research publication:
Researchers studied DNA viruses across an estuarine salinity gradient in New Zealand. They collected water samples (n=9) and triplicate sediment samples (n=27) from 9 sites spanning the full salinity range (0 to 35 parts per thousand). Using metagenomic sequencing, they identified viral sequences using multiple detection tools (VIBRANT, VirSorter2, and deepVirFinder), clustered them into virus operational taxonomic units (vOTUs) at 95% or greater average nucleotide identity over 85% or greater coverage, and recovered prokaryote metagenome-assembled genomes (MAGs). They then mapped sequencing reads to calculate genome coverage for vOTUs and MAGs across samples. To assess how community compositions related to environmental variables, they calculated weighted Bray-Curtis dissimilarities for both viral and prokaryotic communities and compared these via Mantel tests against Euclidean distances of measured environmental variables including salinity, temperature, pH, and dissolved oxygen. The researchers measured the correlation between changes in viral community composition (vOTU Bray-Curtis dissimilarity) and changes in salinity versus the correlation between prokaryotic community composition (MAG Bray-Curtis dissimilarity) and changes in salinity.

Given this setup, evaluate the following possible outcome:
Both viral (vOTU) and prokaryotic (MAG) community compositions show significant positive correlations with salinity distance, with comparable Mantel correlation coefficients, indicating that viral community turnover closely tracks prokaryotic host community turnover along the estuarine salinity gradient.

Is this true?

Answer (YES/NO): YES